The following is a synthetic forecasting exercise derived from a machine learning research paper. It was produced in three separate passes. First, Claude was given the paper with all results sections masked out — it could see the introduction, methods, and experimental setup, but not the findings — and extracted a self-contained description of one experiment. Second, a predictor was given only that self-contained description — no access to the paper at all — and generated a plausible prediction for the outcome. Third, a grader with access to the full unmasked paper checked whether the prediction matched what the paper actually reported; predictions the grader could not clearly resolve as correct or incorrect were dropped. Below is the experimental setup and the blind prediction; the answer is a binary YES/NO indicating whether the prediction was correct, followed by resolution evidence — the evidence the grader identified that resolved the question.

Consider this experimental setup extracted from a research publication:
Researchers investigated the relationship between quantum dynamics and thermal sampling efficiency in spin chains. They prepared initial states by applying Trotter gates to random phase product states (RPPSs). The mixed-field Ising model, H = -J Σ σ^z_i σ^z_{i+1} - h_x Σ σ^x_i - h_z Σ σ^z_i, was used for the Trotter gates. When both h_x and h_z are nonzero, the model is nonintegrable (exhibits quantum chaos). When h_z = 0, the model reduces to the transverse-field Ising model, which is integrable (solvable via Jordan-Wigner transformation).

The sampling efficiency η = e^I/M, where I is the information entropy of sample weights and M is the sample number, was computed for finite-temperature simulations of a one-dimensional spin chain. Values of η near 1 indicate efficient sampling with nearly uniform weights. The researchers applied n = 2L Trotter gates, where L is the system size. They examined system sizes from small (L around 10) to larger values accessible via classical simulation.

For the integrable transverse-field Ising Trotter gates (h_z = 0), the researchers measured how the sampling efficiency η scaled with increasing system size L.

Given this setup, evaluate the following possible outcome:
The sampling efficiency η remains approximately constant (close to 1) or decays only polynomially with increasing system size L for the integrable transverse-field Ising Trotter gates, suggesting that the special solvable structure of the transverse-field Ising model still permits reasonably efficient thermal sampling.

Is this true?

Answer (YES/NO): NO